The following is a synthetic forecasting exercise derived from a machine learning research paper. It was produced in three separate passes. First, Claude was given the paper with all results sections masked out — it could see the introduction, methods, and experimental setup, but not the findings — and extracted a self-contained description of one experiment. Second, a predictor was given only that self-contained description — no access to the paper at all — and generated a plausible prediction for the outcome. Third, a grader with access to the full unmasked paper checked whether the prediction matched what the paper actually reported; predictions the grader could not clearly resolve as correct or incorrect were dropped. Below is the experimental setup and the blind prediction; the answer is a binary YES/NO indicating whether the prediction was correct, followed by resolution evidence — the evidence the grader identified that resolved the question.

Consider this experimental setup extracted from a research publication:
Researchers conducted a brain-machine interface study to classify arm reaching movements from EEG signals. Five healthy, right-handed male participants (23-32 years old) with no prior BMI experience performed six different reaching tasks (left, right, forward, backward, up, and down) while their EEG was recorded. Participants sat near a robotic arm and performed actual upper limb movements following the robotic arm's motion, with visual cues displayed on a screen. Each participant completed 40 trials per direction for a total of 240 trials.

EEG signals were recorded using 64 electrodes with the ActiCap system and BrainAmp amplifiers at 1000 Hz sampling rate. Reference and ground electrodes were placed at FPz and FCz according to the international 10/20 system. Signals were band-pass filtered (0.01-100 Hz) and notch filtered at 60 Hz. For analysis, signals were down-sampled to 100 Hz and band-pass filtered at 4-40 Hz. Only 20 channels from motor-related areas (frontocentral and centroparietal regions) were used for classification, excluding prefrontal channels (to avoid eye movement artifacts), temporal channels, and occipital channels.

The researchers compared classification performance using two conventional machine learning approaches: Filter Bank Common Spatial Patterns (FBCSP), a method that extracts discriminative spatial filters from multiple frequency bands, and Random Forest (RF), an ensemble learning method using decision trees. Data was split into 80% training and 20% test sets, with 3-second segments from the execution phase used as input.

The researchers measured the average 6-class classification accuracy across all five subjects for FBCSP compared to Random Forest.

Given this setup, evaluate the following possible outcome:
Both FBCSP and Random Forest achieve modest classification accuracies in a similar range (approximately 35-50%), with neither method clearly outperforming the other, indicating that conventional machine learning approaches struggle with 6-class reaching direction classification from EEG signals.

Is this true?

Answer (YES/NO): NO